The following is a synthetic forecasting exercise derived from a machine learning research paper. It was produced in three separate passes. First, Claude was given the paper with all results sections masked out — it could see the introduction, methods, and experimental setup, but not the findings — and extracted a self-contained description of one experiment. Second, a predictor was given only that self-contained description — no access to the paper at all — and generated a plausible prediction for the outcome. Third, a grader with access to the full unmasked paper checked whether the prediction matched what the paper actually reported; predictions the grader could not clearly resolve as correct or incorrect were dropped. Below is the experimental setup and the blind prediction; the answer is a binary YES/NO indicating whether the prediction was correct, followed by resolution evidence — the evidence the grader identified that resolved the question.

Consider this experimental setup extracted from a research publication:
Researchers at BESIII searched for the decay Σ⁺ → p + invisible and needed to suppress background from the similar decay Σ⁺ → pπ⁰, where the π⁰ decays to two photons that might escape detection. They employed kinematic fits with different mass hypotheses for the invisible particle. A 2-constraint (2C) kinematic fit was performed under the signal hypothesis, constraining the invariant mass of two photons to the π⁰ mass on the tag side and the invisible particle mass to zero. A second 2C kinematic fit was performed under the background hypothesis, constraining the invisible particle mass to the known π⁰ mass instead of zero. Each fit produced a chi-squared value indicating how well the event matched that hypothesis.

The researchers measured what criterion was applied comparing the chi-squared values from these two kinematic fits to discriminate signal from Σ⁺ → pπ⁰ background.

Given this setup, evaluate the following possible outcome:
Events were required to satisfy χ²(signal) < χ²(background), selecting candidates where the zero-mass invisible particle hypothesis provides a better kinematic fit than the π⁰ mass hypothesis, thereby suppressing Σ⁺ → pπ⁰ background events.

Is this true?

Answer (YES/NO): YES